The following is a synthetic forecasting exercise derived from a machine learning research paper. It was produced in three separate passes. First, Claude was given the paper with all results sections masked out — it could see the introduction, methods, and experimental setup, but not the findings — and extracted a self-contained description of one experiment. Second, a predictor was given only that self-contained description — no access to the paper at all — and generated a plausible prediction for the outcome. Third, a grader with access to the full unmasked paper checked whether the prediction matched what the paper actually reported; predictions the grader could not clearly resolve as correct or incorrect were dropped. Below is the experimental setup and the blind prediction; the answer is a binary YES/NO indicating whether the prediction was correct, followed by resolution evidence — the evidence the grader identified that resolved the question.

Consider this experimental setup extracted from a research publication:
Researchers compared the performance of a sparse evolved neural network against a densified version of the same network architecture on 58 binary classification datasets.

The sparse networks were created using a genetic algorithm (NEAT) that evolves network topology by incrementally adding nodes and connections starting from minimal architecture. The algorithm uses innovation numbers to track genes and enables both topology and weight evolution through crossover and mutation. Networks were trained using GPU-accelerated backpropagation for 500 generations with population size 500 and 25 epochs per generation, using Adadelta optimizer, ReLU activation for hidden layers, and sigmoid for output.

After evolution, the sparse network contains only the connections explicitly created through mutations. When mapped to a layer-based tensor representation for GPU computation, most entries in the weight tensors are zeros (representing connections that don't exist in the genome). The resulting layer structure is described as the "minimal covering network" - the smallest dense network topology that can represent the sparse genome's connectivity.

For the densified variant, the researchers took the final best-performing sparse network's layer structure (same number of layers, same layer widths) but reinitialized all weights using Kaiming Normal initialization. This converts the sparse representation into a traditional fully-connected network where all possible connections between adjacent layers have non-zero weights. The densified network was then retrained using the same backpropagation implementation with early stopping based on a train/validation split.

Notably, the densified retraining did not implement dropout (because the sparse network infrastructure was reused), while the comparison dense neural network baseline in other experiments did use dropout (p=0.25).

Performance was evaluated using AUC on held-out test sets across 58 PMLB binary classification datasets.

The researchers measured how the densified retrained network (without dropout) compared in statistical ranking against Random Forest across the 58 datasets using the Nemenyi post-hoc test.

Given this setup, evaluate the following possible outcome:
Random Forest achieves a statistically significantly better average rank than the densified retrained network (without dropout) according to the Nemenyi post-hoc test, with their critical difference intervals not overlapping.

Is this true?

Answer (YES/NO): YES